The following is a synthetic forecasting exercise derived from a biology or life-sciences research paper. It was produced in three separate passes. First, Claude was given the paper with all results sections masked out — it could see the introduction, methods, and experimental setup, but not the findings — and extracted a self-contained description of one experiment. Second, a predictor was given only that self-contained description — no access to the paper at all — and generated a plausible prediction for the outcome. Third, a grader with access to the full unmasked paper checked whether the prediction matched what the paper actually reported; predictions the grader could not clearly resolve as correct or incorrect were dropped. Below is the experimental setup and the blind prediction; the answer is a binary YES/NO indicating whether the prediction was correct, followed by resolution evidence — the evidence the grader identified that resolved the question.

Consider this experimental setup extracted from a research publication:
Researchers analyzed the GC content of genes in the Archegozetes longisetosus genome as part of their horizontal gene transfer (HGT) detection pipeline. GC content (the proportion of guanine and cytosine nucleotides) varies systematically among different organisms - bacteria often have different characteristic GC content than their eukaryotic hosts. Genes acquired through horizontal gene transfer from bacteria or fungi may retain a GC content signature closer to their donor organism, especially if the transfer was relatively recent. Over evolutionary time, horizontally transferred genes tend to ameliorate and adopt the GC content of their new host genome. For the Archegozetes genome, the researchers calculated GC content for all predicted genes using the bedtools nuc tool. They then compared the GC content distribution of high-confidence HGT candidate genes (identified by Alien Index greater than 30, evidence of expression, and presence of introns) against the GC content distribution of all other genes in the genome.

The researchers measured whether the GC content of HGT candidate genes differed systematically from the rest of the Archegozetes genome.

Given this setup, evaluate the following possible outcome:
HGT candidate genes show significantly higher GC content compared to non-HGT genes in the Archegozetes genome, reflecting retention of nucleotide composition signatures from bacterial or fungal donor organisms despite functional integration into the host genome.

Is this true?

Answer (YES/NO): YES